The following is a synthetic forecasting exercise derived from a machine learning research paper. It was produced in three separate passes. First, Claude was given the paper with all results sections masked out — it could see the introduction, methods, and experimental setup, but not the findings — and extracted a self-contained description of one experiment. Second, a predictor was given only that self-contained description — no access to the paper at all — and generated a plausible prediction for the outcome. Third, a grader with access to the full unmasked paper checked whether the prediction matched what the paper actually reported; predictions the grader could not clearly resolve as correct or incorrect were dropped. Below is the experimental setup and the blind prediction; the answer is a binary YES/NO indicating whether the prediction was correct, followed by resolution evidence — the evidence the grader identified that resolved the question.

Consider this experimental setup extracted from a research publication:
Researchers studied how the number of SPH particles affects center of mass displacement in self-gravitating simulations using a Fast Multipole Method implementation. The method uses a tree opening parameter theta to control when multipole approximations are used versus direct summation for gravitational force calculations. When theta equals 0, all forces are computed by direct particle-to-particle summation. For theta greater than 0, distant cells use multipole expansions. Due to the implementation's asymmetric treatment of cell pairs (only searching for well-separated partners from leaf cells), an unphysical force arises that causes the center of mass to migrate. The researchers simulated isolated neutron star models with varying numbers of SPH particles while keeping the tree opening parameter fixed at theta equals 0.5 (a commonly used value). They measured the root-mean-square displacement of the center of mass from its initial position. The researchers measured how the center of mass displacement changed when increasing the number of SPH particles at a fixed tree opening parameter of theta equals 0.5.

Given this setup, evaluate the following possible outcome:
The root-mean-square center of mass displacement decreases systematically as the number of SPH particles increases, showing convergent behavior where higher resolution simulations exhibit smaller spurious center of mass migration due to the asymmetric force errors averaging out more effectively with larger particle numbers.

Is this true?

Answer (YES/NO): NO